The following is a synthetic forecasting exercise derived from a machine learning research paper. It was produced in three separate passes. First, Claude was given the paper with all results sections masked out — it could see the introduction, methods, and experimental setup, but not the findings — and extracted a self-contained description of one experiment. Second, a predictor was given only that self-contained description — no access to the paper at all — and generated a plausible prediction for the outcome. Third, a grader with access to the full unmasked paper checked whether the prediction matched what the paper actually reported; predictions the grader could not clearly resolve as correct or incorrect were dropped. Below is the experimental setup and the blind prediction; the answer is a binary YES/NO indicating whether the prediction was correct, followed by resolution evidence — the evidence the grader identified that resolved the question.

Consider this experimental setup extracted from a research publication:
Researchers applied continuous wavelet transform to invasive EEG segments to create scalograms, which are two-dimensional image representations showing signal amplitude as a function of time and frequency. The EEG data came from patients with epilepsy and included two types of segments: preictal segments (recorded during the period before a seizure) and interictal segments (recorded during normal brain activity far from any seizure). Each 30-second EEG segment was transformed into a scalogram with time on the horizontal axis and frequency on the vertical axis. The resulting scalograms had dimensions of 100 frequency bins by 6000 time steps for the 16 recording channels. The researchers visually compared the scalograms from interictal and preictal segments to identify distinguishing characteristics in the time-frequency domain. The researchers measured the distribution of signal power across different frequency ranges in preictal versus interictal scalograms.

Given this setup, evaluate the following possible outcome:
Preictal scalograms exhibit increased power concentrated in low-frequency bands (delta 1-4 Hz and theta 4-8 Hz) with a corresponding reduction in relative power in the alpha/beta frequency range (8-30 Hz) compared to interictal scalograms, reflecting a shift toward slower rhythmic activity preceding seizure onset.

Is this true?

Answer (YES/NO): NO